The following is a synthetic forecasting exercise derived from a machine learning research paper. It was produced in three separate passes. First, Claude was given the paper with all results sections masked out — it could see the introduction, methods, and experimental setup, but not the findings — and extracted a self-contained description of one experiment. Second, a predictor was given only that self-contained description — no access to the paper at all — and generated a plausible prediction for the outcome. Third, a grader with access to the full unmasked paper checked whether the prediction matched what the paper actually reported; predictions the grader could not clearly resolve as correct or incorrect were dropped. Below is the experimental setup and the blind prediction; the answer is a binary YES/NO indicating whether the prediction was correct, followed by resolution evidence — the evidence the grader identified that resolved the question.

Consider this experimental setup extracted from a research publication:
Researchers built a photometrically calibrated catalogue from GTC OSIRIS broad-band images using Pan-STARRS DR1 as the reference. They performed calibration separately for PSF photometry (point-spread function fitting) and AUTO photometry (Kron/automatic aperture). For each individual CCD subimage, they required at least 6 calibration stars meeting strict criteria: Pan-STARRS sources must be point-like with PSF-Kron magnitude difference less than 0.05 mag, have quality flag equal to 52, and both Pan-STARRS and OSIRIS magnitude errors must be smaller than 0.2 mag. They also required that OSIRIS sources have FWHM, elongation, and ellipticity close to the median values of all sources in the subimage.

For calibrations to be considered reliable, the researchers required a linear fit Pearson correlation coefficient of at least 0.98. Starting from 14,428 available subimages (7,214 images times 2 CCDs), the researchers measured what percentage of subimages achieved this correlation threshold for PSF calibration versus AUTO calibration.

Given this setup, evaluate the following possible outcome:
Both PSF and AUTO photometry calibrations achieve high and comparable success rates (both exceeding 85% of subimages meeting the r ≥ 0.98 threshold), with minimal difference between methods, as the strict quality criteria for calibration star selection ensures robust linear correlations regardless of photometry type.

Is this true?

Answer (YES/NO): NO